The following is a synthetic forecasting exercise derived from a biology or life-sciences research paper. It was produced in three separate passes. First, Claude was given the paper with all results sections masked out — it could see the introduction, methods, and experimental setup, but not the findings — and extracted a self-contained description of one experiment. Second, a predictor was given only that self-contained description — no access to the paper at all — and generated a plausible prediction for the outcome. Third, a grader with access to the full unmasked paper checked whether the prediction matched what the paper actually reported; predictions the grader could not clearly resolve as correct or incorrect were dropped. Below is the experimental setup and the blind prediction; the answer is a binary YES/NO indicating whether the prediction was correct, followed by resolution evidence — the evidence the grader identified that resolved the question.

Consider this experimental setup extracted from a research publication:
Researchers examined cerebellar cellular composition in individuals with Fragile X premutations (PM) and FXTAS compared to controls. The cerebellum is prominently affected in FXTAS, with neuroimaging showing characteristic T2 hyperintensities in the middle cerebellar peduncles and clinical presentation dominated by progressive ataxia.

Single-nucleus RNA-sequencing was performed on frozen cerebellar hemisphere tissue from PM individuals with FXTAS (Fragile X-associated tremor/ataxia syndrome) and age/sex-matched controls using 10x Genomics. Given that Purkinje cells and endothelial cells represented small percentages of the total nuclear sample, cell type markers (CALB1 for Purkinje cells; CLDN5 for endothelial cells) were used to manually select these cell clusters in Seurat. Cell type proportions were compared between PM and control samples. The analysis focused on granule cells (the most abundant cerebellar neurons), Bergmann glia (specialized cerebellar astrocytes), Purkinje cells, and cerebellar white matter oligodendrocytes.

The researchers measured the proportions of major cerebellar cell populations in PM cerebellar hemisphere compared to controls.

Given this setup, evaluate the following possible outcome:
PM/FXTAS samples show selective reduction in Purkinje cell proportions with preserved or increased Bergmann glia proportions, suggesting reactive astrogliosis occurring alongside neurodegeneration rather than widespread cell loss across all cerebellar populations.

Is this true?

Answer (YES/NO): YES